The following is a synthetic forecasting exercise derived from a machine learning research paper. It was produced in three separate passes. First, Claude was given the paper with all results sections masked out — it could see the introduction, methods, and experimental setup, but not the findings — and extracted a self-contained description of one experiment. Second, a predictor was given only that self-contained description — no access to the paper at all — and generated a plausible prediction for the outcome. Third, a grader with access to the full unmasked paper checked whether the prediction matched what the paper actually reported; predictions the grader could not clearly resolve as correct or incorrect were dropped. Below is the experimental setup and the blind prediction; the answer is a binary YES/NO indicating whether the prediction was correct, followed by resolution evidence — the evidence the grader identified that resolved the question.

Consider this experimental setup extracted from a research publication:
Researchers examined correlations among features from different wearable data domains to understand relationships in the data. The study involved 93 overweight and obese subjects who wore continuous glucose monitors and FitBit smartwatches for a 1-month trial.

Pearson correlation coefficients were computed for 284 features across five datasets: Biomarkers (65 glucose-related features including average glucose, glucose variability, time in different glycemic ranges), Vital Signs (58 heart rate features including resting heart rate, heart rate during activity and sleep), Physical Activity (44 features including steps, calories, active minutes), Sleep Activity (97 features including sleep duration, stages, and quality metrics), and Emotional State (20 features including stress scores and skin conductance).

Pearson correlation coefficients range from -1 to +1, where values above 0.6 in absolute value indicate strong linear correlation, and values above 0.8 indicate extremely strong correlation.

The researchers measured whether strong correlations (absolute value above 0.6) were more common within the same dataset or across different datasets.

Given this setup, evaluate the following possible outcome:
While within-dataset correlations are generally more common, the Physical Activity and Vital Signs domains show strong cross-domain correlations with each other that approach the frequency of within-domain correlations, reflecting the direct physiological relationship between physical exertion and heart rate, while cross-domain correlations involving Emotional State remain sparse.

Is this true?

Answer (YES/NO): NO